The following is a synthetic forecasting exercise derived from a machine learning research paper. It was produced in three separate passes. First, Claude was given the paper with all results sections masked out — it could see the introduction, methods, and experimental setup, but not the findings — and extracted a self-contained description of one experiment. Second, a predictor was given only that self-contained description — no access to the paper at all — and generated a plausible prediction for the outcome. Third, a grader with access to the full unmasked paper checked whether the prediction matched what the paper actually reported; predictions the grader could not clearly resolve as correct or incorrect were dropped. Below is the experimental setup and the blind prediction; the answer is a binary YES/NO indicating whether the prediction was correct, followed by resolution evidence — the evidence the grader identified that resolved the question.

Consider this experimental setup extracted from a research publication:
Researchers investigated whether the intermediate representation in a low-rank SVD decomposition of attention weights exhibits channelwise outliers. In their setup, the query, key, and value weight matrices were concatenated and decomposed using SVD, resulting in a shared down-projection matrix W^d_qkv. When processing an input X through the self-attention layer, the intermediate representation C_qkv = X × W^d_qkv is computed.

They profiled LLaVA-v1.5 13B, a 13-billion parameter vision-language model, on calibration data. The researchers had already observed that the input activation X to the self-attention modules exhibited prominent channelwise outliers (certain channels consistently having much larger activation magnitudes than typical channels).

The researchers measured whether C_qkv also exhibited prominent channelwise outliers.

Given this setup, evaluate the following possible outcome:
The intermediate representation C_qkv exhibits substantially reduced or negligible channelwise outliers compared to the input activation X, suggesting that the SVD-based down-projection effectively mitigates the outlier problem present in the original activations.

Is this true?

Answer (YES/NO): NO